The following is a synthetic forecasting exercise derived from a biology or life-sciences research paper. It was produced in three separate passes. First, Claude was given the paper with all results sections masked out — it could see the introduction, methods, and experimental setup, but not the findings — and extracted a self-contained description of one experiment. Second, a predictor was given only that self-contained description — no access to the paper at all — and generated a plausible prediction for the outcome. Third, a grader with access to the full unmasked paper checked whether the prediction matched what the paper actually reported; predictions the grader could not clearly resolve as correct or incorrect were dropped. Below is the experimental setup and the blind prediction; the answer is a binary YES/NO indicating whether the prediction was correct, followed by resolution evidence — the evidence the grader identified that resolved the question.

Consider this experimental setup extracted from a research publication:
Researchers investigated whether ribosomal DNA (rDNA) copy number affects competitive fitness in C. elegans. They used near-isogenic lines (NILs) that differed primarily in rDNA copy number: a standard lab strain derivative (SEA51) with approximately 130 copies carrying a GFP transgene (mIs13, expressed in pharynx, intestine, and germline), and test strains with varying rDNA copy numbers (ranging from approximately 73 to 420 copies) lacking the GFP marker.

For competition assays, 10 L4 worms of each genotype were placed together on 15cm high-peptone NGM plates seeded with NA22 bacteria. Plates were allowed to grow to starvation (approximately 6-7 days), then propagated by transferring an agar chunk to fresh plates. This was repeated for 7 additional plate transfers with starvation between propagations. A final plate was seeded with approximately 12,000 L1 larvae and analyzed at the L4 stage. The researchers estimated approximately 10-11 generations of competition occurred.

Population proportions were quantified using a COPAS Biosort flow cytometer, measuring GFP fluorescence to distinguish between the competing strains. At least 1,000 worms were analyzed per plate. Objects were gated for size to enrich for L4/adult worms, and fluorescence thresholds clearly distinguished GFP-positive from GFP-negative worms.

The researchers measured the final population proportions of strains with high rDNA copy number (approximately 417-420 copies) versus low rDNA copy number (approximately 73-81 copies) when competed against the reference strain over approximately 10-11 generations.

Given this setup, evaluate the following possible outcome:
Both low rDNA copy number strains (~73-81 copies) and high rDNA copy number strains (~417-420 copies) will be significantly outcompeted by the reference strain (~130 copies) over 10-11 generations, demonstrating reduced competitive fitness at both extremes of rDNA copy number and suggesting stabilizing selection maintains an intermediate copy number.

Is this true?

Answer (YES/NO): NO